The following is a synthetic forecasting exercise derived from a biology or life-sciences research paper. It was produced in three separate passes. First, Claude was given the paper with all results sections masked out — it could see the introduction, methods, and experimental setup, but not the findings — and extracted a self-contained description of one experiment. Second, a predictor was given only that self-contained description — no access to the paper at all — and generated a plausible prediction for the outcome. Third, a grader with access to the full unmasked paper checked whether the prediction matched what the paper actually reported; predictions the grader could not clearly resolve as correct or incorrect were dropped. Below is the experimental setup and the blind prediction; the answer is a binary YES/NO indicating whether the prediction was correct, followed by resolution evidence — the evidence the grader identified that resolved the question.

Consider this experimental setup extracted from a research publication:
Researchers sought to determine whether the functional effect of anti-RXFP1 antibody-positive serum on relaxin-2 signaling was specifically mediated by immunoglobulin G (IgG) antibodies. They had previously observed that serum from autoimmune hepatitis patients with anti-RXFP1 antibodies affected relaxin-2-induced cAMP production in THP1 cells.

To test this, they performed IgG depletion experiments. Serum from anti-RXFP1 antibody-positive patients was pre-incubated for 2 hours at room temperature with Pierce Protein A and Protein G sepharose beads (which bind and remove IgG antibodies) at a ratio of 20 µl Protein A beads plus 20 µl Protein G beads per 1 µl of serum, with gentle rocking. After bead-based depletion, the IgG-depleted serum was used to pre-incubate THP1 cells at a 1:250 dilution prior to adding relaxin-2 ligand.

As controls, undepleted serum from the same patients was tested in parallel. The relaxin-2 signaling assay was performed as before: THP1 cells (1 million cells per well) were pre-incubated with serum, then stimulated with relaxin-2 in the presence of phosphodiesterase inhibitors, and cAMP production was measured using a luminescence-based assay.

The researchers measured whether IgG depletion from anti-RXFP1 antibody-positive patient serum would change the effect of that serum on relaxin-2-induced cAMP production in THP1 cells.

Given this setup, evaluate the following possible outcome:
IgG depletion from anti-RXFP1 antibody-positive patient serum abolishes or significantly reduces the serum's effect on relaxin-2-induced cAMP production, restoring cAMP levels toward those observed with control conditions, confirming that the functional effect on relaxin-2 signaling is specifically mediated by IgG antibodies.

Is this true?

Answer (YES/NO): YES